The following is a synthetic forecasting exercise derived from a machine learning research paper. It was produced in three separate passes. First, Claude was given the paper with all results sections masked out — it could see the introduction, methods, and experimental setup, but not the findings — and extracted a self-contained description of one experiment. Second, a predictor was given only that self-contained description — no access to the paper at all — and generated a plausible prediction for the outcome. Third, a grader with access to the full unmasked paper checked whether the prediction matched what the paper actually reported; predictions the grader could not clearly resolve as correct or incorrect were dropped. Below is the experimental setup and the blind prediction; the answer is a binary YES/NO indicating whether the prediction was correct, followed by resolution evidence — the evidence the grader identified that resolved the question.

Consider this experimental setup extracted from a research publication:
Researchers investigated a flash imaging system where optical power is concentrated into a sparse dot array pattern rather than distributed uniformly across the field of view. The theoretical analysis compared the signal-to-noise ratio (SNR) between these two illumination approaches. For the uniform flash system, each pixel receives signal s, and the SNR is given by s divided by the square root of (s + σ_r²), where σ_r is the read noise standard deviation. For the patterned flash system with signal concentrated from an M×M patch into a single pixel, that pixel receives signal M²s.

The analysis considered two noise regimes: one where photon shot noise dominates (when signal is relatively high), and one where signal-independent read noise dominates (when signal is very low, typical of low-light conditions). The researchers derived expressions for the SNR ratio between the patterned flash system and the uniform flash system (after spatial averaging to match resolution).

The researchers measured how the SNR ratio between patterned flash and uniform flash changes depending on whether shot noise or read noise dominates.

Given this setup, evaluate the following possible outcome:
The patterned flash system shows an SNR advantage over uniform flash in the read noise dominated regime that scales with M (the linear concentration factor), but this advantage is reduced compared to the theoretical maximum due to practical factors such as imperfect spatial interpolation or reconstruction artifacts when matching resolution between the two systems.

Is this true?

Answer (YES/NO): NO